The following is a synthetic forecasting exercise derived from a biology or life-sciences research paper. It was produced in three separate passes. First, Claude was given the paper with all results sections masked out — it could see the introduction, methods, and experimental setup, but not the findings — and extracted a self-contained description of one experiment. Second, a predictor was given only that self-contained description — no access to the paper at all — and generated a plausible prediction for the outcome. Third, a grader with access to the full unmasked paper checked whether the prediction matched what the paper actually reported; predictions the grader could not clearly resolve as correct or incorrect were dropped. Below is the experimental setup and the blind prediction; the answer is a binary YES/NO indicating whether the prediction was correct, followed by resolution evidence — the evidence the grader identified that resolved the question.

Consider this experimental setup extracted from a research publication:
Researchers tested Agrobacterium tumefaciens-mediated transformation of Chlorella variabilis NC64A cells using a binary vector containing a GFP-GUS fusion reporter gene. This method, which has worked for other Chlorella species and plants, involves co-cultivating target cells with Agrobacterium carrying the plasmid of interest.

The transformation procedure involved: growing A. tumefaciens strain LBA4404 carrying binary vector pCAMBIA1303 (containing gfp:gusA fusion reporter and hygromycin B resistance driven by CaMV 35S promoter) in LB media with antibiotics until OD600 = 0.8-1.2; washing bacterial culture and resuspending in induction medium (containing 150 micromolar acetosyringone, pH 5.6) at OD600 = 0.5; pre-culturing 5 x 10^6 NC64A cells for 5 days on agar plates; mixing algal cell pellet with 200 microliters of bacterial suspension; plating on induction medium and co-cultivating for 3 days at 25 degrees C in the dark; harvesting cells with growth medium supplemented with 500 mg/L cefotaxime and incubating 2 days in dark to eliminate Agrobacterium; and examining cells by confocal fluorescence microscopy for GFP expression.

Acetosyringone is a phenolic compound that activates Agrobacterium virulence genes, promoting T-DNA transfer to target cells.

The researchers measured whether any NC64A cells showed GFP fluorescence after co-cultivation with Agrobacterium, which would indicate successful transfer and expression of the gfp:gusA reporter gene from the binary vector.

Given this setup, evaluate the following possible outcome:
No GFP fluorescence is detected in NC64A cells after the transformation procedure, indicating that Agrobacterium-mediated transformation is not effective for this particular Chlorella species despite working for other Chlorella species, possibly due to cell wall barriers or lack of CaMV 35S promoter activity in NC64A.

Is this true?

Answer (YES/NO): NO